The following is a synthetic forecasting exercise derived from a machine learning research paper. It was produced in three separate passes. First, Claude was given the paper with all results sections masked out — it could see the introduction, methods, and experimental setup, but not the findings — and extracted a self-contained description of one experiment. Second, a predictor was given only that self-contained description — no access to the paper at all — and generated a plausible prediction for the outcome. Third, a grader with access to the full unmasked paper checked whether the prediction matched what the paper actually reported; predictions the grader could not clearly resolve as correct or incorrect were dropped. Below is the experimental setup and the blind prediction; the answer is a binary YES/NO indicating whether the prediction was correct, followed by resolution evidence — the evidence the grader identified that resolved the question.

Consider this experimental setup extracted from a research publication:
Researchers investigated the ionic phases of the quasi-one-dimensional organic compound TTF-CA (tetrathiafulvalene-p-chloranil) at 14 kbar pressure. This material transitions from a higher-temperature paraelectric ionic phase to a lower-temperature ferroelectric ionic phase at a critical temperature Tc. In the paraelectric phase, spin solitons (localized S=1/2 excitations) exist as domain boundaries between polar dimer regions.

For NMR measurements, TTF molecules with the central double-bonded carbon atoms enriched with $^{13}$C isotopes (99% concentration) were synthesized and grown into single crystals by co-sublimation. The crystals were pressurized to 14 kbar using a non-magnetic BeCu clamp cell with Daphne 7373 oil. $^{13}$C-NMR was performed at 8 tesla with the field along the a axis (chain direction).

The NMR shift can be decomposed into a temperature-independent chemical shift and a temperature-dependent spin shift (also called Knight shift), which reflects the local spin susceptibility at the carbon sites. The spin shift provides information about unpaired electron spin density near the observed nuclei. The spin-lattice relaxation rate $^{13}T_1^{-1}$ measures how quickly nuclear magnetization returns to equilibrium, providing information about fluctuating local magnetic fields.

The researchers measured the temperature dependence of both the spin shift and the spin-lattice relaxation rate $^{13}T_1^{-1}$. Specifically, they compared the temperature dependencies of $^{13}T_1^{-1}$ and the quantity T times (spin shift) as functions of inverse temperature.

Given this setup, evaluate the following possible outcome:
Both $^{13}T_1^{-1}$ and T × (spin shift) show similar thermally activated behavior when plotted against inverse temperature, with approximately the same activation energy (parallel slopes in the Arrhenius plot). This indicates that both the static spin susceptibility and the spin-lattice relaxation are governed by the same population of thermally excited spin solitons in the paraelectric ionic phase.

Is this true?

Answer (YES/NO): NO